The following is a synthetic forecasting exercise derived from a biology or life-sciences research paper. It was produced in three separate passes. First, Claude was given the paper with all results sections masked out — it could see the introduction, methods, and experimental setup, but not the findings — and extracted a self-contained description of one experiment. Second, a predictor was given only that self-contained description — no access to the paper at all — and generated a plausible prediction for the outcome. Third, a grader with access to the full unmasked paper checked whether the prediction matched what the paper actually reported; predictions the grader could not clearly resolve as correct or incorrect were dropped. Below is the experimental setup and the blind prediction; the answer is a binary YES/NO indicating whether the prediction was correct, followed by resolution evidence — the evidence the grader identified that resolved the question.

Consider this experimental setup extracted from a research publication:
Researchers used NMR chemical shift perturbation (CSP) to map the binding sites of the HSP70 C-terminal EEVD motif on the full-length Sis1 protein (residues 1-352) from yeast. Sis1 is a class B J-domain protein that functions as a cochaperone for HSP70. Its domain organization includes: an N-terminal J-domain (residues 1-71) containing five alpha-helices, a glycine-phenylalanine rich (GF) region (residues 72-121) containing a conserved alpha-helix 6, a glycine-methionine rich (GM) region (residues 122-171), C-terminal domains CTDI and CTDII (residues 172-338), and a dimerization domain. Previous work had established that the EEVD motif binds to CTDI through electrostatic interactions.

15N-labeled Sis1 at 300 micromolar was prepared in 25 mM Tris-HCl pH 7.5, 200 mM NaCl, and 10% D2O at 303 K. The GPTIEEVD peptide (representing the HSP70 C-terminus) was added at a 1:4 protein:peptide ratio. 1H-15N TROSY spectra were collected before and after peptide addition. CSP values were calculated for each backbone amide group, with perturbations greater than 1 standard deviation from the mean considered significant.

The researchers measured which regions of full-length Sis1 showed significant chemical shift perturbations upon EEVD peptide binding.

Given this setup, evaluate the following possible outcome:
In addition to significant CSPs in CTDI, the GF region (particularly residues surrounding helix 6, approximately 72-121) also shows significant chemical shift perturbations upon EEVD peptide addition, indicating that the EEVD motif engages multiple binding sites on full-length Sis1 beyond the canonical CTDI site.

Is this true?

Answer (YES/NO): YES